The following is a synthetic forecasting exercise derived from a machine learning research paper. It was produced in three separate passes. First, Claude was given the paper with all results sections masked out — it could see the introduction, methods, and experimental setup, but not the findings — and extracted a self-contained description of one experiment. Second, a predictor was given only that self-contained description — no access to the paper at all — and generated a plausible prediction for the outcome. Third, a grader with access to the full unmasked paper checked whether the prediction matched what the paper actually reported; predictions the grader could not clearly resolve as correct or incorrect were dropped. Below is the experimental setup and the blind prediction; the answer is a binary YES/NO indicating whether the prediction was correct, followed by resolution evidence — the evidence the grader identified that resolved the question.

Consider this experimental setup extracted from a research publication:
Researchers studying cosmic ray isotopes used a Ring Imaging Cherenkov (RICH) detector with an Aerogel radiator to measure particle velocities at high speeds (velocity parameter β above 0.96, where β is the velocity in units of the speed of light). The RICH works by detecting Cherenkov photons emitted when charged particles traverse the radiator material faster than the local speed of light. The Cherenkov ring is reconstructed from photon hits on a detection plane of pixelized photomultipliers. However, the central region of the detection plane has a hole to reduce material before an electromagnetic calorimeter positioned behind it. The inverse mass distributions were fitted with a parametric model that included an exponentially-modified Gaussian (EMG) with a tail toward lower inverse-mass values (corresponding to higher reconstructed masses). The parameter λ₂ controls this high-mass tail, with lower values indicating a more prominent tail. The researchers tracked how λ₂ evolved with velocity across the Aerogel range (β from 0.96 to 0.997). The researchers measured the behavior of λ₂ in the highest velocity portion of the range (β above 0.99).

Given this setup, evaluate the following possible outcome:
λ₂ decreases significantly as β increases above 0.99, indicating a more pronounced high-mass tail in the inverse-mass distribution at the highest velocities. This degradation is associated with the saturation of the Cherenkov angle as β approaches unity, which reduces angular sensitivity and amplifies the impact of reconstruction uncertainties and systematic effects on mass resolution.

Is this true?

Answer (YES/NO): NO